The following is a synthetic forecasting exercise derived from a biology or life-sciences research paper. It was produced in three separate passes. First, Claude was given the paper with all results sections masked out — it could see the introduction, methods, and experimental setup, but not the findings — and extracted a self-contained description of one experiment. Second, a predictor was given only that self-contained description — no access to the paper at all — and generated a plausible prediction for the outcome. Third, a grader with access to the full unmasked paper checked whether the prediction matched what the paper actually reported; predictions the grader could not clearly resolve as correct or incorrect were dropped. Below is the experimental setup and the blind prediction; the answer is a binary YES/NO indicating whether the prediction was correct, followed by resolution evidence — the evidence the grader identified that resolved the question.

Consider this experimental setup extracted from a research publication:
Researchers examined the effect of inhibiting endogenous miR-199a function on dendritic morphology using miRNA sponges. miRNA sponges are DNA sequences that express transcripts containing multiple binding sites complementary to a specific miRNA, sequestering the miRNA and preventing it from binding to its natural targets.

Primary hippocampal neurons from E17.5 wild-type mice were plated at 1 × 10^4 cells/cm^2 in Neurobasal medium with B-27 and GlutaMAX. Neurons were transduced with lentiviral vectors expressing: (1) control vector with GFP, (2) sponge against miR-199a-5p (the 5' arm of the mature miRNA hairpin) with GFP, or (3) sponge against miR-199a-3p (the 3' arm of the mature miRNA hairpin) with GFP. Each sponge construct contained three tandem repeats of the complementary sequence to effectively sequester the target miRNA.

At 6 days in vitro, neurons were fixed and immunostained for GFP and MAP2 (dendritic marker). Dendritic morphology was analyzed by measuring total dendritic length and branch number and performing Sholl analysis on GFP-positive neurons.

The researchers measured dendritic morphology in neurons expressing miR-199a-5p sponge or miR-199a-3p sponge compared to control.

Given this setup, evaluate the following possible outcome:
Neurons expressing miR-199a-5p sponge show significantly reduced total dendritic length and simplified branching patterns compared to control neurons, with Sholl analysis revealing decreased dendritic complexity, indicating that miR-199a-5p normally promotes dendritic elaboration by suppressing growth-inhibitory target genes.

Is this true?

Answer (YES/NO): NO